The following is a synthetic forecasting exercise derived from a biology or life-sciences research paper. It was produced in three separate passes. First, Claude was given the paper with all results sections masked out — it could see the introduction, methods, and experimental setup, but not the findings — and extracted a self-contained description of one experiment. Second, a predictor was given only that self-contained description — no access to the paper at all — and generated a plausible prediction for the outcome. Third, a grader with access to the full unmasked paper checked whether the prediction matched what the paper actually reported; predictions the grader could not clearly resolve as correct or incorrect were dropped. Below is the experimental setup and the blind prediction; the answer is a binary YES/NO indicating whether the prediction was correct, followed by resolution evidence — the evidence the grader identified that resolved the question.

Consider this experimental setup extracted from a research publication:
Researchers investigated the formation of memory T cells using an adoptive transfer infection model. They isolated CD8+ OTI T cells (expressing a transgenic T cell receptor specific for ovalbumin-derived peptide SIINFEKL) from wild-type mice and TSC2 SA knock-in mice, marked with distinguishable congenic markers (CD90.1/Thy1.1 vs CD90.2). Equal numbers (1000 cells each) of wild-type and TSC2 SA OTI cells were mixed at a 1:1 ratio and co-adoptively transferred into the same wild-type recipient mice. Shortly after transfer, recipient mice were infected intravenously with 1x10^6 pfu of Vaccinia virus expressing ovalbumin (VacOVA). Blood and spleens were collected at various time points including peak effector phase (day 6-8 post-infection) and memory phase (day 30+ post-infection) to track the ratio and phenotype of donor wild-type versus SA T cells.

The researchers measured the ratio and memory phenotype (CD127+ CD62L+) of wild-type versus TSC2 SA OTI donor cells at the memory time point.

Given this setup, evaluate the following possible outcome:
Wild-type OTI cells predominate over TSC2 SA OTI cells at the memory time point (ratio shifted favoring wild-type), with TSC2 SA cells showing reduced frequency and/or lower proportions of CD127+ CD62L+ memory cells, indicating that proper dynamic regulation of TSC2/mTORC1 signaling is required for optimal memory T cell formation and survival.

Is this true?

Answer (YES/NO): NO